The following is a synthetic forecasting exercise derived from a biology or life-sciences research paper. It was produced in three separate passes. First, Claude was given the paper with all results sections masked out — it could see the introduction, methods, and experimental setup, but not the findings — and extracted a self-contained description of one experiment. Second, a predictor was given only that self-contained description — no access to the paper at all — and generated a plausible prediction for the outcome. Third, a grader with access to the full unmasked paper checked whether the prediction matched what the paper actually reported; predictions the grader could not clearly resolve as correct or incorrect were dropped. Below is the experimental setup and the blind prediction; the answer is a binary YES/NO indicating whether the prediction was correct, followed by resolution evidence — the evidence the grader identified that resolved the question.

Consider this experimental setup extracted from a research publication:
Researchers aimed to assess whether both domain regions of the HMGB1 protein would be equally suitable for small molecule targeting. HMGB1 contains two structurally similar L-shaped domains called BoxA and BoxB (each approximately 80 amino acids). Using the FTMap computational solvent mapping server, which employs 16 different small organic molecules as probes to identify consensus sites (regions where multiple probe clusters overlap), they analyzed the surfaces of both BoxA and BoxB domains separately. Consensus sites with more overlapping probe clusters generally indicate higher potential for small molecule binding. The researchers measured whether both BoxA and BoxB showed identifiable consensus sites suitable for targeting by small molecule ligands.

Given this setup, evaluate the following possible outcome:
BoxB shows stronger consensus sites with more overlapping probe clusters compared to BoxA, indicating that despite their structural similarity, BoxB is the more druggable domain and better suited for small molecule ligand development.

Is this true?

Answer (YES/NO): NO